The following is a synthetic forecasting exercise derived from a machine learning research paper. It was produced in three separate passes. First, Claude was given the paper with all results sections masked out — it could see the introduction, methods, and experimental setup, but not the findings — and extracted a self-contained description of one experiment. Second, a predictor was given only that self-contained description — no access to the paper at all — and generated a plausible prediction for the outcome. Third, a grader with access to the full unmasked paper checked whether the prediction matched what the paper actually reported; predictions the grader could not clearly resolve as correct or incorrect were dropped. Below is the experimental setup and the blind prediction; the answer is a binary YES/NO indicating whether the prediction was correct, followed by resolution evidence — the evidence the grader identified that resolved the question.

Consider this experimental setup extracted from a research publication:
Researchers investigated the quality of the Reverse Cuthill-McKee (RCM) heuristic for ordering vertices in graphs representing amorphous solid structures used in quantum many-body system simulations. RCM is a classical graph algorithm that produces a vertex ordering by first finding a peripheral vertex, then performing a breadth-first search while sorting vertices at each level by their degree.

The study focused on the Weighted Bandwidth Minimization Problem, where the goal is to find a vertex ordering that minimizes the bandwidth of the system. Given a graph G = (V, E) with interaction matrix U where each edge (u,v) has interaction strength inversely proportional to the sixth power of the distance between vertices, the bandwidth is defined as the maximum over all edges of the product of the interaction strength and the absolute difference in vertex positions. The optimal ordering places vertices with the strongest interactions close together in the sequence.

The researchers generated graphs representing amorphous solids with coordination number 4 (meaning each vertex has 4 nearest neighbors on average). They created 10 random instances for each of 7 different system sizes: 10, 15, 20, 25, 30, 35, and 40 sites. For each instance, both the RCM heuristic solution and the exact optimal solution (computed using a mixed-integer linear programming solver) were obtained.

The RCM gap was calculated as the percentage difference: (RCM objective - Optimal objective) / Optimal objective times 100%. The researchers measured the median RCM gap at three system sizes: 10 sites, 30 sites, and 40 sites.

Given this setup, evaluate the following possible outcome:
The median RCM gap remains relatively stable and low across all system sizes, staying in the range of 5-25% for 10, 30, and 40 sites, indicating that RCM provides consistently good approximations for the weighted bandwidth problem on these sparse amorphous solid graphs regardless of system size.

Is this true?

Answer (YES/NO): NO